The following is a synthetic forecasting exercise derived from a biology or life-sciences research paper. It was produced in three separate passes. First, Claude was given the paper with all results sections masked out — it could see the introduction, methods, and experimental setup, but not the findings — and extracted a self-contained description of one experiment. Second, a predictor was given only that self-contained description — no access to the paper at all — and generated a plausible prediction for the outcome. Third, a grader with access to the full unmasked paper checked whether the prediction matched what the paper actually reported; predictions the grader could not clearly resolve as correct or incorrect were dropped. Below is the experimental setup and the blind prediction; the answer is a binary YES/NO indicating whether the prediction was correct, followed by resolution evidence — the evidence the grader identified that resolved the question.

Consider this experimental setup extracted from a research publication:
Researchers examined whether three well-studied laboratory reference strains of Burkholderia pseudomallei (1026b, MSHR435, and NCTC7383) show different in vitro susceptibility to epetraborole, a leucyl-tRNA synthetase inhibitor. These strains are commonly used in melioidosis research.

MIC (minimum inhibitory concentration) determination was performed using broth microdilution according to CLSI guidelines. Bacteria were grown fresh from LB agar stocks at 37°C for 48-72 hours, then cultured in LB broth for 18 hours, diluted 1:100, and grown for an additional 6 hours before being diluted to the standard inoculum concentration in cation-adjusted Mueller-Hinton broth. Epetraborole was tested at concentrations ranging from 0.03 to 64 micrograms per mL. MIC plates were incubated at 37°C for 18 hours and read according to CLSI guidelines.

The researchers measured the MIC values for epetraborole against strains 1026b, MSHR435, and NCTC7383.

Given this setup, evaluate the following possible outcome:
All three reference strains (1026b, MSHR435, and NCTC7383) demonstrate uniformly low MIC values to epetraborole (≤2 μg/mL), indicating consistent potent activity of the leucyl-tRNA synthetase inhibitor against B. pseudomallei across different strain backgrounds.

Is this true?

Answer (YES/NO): NO